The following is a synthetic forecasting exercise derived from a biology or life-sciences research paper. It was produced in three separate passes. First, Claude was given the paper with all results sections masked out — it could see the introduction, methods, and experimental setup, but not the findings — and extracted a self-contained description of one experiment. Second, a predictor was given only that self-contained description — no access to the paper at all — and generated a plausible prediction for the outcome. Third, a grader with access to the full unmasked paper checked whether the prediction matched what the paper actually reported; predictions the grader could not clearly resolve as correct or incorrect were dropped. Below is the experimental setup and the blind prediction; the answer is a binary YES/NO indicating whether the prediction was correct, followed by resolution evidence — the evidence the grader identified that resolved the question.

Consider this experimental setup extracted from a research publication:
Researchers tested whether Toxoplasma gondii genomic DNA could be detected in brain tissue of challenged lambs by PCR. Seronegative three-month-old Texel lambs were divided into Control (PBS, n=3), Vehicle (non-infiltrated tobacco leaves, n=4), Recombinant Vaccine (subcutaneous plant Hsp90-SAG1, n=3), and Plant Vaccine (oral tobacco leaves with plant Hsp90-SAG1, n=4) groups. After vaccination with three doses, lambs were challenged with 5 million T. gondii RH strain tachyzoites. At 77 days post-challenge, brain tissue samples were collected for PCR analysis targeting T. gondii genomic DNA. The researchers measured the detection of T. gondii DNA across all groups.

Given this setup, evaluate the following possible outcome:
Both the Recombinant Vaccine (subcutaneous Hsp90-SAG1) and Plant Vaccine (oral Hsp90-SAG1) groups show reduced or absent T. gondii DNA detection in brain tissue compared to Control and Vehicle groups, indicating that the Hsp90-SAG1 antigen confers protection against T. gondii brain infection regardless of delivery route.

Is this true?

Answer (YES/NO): NO